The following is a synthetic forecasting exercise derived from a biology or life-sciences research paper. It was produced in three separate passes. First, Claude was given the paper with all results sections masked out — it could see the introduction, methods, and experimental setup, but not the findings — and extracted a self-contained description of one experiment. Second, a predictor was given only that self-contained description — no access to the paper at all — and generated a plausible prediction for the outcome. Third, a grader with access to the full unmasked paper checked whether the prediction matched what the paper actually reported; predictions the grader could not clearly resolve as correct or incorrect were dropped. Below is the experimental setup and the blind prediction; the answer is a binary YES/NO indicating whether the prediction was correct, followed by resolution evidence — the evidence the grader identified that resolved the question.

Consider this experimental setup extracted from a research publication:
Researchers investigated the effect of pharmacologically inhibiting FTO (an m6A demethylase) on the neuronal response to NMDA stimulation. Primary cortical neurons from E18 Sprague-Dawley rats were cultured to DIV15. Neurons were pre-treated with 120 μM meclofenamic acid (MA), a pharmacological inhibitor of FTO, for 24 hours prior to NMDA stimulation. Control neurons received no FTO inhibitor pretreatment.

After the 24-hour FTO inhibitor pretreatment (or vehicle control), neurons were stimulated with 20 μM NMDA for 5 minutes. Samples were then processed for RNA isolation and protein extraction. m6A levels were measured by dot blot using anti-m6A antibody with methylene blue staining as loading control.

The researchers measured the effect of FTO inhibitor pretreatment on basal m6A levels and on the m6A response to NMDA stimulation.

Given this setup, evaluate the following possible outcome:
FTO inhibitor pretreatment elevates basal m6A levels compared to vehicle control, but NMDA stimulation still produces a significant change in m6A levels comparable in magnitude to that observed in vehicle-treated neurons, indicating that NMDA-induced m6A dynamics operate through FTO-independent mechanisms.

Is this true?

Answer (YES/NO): NO